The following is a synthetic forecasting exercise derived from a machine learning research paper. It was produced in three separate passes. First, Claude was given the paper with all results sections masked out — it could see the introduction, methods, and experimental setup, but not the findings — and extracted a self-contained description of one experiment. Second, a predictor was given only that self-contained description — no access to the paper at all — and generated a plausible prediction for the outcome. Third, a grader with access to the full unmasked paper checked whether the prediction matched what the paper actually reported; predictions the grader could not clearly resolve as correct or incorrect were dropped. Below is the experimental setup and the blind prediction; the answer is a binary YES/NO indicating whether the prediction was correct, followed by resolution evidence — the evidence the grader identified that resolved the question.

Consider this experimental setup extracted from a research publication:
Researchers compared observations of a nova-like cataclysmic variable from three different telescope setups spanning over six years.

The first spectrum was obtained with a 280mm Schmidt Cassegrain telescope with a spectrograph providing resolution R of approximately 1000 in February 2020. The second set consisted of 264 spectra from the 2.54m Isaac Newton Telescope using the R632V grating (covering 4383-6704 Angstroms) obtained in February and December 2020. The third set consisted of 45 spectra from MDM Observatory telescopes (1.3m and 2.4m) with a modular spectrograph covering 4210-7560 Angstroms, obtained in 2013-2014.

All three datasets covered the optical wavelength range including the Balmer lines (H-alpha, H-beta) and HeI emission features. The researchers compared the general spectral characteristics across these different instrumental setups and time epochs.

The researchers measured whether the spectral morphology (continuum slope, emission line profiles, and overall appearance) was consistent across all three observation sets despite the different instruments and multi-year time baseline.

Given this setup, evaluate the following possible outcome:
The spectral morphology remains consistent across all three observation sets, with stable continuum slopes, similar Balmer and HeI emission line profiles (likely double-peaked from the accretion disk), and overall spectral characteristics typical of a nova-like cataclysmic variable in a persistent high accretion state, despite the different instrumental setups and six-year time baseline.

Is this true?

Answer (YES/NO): NO